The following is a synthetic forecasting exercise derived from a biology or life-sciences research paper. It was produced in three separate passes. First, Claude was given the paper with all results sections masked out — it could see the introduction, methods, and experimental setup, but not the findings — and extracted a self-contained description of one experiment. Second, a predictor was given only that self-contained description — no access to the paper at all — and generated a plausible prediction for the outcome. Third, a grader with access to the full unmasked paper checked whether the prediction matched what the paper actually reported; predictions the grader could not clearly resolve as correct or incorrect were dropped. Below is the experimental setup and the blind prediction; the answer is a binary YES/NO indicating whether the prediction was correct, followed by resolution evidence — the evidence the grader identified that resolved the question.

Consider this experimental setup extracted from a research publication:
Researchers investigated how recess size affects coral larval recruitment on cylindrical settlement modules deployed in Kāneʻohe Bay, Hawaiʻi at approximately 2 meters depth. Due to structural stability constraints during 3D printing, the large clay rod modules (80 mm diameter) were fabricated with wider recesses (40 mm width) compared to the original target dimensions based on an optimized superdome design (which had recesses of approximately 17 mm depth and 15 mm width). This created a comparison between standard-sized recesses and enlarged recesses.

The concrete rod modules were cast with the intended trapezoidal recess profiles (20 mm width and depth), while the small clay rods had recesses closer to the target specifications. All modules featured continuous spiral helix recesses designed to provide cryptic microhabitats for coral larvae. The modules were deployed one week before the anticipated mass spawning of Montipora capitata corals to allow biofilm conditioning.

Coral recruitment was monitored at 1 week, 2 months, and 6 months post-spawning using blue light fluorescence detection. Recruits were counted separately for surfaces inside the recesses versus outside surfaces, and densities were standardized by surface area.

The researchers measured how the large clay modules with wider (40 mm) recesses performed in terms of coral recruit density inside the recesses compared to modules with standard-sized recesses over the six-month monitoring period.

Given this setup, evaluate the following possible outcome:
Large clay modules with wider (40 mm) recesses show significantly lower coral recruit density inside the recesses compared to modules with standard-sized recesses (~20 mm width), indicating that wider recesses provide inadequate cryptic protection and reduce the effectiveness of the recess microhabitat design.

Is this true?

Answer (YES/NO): NO